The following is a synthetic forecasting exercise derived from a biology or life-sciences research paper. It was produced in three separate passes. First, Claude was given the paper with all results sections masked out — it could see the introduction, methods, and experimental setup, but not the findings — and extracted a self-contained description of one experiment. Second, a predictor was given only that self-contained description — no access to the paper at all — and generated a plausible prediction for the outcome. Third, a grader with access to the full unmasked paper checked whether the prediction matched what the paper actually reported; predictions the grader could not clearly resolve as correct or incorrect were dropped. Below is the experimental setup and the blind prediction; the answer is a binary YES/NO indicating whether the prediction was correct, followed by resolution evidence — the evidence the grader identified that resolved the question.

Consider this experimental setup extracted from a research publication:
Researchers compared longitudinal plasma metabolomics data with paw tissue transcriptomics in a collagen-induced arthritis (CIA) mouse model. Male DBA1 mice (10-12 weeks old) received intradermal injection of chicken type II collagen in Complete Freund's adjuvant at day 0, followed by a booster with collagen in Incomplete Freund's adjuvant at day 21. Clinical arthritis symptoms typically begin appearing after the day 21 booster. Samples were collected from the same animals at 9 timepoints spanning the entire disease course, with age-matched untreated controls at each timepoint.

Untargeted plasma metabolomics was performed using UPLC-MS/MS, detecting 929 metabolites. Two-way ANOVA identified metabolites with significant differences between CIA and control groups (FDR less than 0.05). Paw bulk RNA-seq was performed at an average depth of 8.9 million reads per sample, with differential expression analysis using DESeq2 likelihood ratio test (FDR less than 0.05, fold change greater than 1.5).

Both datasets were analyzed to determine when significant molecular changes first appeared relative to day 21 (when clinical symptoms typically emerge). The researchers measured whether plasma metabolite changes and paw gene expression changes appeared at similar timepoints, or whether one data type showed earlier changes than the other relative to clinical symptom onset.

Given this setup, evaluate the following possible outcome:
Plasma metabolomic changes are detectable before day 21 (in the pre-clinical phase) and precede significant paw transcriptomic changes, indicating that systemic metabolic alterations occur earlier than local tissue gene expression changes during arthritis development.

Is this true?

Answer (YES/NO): YES